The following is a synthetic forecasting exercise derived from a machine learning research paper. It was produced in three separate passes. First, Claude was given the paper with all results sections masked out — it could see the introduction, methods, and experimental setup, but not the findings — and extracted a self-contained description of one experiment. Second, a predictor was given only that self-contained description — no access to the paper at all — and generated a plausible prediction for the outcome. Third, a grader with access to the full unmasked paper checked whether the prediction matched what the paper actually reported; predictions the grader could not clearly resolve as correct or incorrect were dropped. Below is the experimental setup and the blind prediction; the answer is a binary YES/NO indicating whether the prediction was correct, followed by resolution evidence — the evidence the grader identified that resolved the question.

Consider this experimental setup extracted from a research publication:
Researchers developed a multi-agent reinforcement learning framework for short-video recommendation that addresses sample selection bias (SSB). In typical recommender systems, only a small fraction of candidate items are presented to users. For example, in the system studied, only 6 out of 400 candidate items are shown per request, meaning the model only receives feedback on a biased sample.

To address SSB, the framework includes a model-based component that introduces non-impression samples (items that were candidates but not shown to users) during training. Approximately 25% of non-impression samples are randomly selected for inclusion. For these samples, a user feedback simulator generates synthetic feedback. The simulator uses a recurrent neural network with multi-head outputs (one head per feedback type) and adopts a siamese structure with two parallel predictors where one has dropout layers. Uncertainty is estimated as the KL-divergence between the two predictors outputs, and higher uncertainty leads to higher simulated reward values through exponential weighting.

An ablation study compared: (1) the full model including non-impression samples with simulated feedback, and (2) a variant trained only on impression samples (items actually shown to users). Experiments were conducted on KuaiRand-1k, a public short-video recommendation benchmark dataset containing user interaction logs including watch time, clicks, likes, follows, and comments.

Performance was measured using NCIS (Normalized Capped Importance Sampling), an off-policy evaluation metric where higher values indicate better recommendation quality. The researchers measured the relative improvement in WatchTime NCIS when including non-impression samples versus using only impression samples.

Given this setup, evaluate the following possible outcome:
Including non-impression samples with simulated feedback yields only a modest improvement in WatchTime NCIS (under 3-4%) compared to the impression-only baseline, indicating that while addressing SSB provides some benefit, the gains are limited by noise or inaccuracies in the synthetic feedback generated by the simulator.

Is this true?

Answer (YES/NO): YES